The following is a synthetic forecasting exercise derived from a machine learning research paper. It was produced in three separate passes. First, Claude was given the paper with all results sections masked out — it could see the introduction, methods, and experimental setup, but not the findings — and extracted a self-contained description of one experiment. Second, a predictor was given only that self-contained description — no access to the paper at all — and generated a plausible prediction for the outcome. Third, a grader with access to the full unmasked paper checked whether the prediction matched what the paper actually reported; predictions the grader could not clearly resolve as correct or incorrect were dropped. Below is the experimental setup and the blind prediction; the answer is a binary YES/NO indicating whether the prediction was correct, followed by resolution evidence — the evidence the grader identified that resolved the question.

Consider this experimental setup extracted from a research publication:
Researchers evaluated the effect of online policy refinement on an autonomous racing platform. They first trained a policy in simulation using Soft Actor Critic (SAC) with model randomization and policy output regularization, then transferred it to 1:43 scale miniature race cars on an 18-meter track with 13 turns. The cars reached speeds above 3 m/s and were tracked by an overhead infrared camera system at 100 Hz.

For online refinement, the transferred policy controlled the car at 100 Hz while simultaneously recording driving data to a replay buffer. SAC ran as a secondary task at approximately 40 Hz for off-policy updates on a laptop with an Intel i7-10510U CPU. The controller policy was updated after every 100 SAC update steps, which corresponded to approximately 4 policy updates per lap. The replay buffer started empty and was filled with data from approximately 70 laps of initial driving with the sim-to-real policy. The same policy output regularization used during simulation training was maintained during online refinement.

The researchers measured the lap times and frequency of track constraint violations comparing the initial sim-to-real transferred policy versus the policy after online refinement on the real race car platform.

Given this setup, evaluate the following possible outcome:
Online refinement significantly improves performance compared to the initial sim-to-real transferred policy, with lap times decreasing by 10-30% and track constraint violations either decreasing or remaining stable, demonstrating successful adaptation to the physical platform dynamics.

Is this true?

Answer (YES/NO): NO